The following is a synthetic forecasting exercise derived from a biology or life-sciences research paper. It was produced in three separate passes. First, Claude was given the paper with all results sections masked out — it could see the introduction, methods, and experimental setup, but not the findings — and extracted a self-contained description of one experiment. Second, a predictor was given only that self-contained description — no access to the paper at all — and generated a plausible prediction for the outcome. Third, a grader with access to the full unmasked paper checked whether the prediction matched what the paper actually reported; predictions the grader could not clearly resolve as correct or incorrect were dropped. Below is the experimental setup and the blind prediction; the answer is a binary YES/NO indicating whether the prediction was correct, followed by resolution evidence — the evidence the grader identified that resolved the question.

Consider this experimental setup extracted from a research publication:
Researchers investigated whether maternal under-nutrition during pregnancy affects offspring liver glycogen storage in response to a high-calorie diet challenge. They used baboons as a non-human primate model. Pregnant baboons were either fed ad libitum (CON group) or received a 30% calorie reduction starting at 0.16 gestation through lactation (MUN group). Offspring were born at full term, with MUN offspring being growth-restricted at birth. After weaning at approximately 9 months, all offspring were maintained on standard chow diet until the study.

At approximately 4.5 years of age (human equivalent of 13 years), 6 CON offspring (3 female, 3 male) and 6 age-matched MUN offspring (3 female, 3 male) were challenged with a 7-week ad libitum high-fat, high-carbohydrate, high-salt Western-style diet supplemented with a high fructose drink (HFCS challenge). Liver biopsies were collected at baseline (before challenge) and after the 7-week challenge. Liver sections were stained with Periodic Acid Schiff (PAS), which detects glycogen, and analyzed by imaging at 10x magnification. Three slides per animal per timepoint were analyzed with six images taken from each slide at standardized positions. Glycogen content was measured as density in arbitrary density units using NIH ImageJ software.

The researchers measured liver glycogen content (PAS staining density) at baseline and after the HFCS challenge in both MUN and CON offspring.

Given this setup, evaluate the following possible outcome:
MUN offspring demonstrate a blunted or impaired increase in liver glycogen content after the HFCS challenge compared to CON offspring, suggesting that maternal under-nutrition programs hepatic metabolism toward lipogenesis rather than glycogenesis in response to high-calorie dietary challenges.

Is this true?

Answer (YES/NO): NO